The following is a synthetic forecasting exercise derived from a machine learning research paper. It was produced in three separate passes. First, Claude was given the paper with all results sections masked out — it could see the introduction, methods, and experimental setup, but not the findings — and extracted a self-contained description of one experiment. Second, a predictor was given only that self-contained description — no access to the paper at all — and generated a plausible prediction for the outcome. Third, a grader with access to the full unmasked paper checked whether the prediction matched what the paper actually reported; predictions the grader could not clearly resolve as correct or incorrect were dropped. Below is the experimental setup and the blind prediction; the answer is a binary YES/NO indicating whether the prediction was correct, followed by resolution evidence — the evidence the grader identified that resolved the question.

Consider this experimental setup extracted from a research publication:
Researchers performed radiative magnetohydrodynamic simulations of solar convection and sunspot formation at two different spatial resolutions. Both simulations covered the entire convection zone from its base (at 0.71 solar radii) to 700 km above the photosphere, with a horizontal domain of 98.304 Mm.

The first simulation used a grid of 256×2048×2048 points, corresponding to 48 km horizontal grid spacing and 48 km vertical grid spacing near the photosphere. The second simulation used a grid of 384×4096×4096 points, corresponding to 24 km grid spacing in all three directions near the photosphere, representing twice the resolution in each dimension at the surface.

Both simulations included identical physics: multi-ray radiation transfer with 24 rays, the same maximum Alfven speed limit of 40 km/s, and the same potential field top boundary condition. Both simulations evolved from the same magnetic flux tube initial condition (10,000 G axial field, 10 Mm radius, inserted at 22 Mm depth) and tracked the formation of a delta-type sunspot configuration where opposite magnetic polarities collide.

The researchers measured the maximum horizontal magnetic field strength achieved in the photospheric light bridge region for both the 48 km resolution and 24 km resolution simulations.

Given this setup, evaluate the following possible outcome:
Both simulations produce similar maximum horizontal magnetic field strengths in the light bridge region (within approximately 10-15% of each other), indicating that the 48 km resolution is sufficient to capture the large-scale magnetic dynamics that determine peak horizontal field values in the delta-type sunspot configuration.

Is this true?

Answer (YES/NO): YES